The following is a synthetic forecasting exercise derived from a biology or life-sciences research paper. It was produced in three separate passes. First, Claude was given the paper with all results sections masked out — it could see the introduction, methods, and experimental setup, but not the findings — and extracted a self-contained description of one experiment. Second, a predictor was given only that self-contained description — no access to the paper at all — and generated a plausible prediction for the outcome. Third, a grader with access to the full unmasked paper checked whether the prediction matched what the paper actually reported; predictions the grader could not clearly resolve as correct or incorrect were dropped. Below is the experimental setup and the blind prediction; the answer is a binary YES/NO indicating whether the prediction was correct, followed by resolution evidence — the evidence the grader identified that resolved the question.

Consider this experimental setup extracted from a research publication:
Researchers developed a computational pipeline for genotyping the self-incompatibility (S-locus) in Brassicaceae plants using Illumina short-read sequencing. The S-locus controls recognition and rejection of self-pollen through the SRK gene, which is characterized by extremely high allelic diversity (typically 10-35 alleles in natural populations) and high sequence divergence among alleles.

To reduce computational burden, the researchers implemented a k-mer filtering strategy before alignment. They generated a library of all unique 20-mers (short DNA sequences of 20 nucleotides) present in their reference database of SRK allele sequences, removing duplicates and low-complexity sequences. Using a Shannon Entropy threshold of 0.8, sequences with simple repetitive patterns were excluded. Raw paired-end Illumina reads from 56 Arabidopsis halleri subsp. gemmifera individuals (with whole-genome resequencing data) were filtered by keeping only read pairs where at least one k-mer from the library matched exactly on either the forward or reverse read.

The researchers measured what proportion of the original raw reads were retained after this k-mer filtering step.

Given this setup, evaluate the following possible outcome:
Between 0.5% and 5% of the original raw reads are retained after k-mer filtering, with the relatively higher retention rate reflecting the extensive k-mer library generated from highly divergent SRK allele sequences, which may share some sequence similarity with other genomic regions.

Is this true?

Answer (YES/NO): NO